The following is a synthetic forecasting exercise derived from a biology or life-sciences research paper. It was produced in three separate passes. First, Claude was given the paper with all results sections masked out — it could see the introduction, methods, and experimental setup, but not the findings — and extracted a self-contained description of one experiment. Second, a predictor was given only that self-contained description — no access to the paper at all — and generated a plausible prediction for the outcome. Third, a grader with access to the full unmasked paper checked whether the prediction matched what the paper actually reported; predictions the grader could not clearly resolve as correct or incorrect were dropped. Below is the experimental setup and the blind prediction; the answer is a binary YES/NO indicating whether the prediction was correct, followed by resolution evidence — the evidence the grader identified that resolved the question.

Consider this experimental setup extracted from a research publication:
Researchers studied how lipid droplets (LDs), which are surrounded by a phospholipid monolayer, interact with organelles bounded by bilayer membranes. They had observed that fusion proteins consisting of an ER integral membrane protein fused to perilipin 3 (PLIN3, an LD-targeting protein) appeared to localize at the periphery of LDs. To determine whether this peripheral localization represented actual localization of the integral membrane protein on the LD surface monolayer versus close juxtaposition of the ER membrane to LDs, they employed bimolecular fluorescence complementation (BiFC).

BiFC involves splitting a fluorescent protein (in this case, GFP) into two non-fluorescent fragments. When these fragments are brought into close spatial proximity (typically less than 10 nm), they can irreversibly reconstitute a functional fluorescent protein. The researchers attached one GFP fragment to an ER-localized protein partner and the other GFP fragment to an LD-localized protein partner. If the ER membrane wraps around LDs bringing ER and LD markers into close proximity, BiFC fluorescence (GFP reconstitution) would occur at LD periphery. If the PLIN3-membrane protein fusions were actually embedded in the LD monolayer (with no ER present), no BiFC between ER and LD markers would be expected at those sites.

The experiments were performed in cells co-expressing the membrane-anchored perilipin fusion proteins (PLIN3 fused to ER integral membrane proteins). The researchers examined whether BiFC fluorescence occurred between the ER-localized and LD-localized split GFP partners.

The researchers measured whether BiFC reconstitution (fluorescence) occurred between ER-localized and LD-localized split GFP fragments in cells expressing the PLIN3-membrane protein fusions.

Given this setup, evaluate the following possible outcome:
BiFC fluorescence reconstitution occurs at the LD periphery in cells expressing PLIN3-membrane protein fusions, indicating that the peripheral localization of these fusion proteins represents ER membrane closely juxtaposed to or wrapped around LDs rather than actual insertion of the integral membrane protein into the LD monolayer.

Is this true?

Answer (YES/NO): YES